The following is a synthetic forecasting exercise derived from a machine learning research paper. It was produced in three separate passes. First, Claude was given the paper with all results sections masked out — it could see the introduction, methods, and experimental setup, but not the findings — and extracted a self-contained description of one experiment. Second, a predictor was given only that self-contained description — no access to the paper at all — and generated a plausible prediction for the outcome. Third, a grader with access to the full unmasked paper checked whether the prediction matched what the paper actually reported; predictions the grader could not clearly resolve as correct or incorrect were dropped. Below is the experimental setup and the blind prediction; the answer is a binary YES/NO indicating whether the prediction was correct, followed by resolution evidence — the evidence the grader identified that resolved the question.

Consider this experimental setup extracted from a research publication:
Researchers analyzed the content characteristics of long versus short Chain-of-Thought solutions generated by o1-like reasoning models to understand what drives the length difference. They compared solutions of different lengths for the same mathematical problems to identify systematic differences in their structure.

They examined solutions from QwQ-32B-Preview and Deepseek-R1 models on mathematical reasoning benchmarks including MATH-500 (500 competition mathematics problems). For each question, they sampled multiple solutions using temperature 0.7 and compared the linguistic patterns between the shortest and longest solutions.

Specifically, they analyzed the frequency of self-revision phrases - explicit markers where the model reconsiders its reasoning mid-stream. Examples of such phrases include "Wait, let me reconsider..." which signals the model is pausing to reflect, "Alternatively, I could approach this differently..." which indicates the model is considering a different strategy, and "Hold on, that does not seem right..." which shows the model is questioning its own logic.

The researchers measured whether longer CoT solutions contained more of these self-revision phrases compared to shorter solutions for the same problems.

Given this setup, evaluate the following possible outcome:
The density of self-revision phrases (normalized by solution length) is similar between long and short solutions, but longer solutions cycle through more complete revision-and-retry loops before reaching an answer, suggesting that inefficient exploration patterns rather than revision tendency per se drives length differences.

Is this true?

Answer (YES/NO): NO